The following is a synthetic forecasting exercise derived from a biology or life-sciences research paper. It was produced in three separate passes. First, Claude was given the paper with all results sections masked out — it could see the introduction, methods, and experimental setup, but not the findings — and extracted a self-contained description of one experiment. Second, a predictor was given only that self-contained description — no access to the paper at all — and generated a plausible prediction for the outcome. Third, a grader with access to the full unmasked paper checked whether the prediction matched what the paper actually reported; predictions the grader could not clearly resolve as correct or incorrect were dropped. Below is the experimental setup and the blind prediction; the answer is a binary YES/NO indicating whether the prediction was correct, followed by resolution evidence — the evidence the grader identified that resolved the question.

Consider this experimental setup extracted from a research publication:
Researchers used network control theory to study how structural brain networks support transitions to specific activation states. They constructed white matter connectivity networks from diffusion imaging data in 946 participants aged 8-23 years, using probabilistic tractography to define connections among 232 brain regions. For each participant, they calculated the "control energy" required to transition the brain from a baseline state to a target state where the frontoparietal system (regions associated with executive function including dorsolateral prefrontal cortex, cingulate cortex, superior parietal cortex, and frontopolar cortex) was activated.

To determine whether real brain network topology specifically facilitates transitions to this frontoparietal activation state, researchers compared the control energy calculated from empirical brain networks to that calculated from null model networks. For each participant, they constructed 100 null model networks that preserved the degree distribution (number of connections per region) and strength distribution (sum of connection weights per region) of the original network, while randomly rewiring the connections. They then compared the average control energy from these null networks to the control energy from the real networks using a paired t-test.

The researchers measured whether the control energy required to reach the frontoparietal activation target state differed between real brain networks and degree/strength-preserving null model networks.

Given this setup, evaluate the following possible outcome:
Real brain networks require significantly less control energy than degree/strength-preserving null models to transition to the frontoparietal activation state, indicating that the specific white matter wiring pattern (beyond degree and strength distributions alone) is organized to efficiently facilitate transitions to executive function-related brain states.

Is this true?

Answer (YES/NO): YES